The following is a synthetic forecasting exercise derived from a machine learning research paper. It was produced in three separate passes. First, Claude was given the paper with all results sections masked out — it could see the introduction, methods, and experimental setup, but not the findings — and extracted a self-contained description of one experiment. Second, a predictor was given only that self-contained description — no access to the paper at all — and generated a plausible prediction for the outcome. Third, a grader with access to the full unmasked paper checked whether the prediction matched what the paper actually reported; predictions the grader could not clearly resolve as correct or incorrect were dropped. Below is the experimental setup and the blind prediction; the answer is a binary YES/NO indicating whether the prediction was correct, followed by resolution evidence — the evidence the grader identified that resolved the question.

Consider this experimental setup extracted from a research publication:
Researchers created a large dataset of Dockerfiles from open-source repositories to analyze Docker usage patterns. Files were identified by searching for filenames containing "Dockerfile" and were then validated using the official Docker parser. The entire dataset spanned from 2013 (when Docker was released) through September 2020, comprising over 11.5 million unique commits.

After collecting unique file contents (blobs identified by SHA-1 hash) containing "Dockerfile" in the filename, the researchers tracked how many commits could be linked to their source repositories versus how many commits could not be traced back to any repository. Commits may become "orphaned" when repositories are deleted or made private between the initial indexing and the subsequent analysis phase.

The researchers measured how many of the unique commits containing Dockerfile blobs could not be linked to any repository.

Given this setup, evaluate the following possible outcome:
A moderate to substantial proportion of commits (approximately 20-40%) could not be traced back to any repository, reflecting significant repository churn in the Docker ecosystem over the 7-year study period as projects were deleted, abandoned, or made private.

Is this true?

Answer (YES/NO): NO